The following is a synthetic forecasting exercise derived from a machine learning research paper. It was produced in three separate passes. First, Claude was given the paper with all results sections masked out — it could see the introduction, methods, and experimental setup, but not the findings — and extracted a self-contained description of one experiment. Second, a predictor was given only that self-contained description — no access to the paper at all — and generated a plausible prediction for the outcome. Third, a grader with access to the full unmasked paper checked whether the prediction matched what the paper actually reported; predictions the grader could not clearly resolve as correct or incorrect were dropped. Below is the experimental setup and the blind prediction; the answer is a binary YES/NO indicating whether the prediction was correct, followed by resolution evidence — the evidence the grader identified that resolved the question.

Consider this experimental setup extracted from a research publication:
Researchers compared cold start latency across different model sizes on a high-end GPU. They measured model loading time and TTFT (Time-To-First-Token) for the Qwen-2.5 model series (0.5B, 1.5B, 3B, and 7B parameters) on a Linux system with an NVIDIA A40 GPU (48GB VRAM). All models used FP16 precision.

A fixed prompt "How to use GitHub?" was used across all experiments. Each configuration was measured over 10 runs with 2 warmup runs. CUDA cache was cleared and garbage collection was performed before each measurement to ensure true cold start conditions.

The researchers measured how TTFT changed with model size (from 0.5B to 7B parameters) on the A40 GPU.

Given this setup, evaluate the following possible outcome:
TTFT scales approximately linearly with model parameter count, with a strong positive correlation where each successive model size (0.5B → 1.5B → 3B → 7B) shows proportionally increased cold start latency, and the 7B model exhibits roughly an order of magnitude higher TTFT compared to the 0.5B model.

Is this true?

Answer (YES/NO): NO